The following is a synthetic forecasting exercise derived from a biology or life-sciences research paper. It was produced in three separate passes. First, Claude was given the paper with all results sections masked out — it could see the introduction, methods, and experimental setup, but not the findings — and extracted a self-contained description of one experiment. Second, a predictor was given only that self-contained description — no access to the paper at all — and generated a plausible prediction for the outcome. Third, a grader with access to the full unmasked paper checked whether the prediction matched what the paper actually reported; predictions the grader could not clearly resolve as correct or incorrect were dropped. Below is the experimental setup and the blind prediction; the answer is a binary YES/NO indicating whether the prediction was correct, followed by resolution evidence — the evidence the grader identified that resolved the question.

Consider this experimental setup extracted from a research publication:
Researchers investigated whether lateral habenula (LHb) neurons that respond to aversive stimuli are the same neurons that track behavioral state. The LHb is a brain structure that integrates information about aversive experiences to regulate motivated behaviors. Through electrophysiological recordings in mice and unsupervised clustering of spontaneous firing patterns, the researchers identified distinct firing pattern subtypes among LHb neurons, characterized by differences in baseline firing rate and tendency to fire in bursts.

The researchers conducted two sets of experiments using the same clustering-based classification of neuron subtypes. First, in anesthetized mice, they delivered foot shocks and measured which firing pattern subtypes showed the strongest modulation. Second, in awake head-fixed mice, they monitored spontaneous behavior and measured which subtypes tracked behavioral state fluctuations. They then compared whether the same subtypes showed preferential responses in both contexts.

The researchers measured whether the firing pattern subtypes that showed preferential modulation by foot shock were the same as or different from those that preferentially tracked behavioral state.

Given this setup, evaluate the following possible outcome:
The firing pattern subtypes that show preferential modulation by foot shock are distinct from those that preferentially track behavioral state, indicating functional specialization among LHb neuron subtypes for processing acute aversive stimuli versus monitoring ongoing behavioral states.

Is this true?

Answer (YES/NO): NO